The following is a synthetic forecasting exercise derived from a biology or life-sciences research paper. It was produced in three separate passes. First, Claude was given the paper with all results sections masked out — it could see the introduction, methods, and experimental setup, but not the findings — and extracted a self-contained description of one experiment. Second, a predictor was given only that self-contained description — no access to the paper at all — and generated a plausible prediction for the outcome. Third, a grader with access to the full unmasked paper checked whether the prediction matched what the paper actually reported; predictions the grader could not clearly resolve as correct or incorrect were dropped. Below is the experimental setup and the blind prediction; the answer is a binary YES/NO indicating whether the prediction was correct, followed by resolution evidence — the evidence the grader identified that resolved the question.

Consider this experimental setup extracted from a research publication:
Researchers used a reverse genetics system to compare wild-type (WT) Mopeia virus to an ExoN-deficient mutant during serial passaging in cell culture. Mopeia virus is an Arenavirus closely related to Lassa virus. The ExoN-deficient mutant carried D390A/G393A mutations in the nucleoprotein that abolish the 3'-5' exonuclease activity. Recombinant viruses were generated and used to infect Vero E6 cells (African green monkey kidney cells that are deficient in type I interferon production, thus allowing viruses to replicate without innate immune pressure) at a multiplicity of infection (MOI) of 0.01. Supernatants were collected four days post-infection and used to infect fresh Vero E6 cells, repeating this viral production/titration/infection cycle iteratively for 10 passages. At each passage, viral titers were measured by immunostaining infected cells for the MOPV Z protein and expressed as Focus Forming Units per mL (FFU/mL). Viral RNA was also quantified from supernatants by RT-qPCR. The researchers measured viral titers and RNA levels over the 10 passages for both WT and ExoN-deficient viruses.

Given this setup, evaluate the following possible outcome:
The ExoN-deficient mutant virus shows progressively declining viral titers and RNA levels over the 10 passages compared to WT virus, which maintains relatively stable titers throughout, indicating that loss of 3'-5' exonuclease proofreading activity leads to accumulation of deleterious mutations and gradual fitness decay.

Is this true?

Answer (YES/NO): NO